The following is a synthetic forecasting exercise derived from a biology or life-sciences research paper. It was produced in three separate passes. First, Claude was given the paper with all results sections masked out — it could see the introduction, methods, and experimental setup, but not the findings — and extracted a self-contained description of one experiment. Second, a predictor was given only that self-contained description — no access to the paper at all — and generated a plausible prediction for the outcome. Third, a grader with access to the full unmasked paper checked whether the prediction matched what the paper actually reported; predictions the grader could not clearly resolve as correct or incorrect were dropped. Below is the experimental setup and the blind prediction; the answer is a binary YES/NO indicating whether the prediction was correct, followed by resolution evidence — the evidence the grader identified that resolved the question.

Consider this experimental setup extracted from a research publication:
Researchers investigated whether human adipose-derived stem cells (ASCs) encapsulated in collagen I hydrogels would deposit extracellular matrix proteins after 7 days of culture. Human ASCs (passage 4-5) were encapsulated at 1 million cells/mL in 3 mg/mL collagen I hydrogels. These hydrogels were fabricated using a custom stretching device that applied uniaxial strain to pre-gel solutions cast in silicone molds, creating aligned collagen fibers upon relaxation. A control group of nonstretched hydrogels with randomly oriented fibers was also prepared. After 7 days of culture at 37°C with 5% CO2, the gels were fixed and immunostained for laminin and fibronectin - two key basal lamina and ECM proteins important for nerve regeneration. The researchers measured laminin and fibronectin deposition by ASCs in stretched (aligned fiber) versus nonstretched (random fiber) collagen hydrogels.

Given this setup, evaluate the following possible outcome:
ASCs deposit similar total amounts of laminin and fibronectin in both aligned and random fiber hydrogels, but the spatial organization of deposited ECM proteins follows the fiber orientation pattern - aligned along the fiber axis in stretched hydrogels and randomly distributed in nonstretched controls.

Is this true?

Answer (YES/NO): NO